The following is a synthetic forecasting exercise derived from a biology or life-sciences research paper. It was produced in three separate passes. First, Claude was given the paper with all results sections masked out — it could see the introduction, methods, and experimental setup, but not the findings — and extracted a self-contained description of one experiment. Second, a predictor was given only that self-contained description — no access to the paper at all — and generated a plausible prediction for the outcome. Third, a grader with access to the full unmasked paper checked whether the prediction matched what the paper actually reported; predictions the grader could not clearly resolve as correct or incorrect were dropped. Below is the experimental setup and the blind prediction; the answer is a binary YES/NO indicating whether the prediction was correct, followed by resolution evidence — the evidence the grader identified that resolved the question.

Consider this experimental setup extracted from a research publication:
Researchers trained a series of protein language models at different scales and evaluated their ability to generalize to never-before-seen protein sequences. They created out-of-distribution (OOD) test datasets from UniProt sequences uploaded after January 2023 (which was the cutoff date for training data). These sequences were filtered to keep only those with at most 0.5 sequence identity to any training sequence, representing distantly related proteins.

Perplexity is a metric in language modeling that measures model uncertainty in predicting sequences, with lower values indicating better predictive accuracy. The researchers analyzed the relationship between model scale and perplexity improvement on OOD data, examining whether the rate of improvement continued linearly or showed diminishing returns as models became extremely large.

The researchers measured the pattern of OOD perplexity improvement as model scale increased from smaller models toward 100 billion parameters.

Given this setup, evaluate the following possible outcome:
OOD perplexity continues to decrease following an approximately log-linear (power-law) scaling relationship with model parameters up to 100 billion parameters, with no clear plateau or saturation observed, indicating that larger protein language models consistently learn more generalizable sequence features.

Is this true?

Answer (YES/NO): NO